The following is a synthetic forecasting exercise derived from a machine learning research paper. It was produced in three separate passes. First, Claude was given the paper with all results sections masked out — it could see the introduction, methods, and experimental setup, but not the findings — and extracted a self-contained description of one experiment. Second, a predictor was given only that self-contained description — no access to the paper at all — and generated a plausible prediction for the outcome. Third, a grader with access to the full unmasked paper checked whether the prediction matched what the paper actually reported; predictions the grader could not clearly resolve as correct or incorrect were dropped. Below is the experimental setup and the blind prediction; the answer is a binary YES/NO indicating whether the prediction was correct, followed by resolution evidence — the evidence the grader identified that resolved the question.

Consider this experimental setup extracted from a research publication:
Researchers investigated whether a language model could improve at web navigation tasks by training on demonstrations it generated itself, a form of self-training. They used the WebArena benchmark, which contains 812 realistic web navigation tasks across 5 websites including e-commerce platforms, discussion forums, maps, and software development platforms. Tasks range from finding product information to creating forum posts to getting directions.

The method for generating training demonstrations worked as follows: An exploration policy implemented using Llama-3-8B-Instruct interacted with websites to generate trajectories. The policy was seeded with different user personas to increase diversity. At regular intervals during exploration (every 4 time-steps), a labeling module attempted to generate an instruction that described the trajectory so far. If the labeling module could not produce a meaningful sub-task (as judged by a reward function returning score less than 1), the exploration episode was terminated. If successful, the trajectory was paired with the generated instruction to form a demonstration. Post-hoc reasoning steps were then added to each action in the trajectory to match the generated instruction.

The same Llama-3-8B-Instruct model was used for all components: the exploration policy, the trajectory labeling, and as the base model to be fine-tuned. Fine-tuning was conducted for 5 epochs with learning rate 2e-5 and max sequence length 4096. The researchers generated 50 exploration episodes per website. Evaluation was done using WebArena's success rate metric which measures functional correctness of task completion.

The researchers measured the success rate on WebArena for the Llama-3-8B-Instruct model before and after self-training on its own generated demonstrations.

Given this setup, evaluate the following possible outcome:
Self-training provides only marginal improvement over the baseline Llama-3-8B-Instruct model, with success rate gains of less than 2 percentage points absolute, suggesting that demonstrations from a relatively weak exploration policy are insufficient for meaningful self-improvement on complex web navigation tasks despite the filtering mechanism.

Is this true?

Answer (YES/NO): NO